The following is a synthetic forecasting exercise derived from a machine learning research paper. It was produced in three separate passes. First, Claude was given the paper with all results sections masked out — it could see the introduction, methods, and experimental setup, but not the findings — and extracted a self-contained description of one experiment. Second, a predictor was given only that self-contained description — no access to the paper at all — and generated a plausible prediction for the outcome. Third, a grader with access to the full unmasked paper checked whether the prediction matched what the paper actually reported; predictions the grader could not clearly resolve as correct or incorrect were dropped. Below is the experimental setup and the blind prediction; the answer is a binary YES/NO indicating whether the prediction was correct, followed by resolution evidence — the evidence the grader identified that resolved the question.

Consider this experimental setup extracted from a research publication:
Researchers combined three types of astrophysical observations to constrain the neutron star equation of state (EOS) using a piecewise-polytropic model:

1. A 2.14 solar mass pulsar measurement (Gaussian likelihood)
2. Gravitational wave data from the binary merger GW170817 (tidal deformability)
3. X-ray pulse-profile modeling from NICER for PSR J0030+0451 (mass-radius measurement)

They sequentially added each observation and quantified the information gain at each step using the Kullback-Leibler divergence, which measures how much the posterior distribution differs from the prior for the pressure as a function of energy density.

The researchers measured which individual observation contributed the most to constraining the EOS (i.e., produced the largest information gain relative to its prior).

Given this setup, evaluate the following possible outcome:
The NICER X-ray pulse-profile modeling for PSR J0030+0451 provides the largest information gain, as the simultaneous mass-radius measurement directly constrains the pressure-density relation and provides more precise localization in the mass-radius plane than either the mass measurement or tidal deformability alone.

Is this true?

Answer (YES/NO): NO